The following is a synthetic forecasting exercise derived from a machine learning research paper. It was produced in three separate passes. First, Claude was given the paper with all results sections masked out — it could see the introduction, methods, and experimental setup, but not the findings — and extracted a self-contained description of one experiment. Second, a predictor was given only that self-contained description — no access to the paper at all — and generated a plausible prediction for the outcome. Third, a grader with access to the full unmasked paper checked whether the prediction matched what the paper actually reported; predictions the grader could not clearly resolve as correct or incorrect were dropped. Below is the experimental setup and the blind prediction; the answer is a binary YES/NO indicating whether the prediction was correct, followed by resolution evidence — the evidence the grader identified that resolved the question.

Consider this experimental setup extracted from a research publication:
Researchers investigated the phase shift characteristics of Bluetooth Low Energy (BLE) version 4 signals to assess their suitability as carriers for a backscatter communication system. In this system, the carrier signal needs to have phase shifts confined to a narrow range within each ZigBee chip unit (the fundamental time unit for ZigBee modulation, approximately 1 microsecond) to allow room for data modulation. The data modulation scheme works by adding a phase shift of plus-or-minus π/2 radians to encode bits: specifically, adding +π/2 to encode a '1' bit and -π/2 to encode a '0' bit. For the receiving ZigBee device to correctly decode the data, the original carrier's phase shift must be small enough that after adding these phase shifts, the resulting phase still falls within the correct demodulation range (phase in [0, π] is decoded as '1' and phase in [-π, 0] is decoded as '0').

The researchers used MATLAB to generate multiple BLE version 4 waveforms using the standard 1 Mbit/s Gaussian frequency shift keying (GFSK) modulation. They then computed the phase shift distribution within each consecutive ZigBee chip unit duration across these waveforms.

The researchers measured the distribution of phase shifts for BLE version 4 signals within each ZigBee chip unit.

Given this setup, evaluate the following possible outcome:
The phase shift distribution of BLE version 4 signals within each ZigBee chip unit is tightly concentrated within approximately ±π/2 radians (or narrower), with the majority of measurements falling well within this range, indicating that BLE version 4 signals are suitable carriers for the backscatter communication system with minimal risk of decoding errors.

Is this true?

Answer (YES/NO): YES